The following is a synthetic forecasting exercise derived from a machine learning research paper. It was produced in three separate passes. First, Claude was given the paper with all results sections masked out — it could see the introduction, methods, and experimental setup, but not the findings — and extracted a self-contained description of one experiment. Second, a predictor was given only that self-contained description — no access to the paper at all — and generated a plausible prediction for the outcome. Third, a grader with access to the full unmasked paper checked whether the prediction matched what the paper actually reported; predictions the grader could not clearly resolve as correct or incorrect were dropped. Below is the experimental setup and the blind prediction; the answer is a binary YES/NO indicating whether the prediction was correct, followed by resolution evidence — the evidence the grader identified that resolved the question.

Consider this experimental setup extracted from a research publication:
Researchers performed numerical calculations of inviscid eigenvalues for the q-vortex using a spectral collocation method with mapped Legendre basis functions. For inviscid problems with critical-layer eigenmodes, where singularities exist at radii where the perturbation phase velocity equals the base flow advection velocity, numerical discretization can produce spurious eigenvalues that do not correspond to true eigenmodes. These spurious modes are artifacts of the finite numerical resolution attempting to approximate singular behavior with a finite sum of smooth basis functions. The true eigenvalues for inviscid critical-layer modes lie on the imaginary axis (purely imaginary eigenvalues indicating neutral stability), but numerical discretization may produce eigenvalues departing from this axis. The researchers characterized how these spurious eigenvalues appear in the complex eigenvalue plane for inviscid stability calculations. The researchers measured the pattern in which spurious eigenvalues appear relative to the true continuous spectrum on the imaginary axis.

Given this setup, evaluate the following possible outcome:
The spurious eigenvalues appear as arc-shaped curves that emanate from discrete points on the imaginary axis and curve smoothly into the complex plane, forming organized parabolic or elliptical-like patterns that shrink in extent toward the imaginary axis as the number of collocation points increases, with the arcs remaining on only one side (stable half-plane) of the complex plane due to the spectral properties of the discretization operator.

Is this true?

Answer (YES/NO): NO